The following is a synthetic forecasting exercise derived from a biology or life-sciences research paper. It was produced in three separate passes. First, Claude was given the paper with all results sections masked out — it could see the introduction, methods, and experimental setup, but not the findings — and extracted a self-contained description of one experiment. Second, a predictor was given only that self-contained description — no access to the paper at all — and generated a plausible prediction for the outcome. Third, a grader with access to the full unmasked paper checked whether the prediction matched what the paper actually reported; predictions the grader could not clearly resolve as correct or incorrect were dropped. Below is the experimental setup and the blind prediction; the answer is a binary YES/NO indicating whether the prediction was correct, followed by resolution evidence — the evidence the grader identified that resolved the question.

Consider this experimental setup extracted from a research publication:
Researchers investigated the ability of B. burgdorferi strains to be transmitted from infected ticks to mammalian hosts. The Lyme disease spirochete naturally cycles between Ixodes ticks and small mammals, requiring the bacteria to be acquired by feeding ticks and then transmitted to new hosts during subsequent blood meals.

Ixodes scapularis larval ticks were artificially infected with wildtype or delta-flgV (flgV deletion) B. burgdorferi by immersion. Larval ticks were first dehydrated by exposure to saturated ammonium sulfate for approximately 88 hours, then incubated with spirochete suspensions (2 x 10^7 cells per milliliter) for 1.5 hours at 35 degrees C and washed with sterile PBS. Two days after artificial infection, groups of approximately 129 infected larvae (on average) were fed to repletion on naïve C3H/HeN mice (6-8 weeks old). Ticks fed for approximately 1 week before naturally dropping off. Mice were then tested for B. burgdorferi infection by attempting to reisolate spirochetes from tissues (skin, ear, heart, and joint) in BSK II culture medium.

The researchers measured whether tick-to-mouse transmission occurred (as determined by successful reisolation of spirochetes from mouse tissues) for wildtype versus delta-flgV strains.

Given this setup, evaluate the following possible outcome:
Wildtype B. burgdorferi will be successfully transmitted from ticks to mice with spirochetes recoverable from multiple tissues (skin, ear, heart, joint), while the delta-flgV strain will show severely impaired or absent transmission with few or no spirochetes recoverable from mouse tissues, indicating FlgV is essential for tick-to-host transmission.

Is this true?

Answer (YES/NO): NO